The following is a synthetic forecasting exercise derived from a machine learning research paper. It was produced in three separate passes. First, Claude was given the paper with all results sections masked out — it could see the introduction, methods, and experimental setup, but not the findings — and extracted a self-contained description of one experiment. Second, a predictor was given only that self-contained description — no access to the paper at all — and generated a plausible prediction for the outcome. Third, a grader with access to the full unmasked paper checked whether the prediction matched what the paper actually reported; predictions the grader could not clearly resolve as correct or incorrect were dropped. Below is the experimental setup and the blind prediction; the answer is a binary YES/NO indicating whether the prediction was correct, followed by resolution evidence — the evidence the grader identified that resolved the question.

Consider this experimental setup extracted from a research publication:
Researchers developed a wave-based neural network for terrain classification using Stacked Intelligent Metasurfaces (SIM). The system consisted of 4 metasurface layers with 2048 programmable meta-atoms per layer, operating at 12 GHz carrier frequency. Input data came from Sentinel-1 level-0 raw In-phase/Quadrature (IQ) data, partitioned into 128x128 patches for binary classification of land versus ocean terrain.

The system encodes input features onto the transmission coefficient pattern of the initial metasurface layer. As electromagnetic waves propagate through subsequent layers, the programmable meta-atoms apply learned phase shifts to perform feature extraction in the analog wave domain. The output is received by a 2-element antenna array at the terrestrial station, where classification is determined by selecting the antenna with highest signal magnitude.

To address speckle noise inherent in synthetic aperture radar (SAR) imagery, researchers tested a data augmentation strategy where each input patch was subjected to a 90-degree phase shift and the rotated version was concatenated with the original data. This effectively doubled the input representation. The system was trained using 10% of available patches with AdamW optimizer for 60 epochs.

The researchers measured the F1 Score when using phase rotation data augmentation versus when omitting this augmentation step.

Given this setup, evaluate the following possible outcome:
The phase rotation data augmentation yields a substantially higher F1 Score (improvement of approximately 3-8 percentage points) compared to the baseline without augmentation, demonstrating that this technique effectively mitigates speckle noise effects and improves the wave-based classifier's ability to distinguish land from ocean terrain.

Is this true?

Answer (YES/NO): NO